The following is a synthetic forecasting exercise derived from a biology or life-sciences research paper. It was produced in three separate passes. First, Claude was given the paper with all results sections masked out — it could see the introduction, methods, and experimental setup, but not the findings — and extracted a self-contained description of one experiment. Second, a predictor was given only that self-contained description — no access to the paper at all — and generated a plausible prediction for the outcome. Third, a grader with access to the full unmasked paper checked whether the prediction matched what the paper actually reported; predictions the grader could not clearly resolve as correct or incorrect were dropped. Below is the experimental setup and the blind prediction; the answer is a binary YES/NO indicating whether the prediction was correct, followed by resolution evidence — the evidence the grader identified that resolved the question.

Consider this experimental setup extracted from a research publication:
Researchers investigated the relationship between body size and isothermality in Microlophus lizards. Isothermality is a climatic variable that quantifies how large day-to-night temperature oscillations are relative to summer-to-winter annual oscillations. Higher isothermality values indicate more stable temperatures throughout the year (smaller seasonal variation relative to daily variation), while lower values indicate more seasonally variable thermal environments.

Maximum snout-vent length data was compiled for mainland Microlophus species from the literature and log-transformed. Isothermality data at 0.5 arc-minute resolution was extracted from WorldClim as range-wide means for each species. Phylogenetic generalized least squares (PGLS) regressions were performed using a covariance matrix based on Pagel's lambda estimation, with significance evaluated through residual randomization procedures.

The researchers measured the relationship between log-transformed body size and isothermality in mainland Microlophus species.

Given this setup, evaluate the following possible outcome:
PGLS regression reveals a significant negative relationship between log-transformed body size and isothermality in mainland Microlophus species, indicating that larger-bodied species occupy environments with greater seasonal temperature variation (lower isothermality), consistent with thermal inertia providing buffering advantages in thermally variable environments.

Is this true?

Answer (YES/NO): NO